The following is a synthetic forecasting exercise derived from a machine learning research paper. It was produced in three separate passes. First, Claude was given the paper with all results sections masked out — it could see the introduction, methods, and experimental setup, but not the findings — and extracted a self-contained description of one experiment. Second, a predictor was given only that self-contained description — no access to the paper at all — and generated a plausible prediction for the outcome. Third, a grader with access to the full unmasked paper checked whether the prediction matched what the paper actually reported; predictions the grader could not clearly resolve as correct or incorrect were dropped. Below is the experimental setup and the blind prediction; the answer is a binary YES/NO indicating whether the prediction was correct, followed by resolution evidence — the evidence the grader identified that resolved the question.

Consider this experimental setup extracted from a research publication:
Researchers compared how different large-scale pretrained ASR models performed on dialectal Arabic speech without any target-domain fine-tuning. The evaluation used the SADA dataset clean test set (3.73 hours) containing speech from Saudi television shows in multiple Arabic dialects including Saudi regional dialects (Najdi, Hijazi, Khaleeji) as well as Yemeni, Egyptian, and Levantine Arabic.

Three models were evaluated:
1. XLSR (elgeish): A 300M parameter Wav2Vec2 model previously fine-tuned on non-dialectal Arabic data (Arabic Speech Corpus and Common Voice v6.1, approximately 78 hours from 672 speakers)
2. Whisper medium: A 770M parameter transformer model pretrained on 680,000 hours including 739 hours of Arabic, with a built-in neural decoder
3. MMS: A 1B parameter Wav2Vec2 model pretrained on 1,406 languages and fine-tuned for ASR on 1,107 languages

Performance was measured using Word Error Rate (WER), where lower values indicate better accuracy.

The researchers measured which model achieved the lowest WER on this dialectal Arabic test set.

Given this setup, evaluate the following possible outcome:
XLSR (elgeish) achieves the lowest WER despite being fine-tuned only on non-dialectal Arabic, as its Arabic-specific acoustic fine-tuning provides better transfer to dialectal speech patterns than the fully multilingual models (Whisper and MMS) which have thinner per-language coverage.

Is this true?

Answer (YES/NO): NO